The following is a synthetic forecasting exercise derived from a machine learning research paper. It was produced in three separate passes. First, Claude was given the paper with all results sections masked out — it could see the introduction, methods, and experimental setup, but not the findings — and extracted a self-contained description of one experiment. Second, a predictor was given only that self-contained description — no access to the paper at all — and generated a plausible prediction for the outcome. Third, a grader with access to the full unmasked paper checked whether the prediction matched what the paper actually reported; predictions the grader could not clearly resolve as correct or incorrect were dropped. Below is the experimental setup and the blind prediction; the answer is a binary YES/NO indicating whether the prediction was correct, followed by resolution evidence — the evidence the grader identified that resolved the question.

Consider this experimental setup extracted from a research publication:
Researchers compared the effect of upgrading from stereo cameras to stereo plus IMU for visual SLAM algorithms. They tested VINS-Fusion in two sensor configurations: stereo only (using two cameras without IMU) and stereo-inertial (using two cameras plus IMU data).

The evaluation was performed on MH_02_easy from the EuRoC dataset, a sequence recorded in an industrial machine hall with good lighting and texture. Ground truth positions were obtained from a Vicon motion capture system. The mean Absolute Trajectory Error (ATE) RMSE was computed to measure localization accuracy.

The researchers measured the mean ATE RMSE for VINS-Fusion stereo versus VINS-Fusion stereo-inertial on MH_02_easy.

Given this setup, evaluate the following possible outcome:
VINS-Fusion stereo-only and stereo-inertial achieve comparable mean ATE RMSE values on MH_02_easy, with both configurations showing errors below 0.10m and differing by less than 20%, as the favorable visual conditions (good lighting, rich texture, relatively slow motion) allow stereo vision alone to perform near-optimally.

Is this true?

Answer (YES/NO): NO